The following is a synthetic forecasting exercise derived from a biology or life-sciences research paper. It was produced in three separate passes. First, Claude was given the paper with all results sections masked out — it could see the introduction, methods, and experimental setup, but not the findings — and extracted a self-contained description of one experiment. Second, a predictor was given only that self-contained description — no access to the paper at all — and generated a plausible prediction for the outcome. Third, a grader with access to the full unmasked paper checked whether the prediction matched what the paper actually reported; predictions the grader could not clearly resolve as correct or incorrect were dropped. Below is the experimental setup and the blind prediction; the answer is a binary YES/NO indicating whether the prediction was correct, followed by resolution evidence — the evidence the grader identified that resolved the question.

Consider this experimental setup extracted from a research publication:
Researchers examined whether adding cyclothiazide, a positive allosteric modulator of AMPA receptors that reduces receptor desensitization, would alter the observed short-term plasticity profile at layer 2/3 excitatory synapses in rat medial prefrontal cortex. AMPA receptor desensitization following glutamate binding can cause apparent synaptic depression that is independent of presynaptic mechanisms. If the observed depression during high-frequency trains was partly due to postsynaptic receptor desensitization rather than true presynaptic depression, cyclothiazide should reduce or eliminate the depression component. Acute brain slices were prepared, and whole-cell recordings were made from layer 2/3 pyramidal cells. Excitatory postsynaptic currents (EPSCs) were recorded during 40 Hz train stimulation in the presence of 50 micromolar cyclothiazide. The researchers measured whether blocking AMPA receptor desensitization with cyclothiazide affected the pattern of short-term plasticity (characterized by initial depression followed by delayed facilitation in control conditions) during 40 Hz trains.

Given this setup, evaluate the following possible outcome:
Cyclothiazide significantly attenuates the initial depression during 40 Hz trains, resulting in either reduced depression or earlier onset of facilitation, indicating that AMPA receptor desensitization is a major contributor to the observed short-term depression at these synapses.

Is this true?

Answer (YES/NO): NO